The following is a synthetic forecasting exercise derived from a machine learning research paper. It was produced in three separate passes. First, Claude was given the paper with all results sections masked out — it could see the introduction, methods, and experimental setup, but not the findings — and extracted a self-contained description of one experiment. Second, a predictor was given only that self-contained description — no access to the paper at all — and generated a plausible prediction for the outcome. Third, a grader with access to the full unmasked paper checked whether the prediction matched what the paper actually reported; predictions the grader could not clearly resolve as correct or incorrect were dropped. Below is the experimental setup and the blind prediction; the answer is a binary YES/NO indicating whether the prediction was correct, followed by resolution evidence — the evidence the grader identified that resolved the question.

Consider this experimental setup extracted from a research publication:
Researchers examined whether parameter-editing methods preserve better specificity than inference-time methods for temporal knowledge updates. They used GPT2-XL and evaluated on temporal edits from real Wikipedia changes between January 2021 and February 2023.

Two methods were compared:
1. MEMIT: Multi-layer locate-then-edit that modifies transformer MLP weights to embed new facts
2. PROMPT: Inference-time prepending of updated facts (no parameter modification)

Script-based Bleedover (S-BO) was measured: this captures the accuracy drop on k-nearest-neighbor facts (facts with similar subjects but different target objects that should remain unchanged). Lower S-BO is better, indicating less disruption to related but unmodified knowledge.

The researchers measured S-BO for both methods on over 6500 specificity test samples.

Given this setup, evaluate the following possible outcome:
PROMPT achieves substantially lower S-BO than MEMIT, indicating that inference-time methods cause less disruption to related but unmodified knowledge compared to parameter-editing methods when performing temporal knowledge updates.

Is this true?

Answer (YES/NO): NO